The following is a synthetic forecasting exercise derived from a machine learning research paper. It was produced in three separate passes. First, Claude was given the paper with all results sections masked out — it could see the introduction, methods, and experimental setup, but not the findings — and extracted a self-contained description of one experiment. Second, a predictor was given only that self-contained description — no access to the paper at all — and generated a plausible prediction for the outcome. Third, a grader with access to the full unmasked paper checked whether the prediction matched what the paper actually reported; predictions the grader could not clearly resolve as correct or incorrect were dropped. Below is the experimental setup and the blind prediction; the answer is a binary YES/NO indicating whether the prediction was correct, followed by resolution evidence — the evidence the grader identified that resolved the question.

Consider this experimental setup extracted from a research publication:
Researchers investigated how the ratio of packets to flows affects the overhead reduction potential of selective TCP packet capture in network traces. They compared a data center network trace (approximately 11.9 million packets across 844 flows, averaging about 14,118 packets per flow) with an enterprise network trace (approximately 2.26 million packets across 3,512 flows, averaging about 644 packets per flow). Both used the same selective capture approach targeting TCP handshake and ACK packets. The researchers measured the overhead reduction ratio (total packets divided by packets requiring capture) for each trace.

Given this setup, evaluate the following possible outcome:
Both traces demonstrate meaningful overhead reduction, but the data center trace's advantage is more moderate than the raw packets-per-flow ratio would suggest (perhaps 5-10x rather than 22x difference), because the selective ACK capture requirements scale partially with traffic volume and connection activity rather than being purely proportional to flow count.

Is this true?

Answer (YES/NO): NO